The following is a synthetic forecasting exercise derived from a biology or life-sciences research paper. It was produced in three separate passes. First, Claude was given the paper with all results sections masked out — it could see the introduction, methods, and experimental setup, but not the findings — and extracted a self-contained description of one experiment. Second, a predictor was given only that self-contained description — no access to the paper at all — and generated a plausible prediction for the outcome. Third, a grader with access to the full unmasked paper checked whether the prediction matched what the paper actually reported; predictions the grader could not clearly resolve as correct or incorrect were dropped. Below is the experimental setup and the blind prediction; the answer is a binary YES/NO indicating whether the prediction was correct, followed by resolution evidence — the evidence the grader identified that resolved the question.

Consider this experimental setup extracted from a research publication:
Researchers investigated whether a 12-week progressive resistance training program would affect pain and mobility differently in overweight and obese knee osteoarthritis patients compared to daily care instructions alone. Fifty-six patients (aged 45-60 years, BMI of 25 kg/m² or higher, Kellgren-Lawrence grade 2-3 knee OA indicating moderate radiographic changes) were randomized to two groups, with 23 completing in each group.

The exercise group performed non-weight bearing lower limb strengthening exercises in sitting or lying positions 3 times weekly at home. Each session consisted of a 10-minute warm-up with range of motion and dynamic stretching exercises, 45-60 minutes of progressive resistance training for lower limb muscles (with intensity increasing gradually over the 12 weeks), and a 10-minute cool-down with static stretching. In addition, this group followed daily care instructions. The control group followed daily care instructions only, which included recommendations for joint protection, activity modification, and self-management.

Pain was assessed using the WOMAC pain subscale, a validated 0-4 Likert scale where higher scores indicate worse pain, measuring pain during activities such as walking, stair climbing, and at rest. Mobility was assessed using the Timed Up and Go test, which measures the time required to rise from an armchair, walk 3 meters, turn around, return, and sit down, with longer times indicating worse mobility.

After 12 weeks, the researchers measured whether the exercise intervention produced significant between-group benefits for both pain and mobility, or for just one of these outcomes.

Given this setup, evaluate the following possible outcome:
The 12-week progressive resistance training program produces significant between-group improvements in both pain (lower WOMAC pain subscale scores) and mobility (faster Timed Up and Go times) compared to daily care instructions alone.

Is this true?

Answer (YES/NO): NO